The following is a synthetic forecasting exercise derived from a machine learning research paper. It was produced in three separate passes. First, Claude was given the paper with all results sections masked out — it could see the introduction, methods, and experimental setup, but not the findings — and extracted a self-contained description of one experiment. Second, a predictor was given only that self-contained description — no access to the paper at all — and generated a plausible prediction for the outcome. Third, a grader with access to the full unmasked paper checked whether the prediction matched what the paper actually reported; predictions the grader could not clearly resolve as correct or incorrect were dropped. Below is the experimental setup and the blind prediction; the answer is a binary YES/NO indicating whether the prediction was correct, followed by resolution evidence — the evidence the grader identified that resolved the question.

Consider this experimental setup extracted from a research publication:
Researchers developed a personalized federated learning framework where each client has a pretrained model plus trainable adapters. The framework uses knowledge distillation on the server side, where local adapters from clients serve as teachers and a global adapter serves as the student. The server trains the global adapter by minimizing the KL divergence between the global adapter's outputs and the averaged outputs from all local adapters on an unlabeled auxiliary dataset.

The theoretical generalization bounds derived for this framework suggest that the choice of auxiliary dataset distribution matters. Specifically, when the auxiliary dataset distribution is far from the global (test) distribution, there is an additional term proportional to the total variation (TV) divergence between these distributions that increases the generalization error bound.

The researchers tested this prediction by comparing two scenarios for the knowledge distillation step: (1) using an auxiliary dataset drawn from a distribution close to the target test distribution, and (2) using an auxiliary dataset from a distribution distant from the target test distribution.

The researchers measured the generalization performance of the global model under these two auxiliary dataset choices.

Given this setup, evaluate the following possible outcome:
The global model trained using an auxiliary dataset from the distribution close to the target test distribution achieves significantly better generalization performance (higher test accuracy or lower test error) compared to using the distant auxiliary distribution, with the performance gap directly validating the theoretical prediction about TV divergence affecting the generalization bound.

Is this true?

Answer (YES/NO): NO